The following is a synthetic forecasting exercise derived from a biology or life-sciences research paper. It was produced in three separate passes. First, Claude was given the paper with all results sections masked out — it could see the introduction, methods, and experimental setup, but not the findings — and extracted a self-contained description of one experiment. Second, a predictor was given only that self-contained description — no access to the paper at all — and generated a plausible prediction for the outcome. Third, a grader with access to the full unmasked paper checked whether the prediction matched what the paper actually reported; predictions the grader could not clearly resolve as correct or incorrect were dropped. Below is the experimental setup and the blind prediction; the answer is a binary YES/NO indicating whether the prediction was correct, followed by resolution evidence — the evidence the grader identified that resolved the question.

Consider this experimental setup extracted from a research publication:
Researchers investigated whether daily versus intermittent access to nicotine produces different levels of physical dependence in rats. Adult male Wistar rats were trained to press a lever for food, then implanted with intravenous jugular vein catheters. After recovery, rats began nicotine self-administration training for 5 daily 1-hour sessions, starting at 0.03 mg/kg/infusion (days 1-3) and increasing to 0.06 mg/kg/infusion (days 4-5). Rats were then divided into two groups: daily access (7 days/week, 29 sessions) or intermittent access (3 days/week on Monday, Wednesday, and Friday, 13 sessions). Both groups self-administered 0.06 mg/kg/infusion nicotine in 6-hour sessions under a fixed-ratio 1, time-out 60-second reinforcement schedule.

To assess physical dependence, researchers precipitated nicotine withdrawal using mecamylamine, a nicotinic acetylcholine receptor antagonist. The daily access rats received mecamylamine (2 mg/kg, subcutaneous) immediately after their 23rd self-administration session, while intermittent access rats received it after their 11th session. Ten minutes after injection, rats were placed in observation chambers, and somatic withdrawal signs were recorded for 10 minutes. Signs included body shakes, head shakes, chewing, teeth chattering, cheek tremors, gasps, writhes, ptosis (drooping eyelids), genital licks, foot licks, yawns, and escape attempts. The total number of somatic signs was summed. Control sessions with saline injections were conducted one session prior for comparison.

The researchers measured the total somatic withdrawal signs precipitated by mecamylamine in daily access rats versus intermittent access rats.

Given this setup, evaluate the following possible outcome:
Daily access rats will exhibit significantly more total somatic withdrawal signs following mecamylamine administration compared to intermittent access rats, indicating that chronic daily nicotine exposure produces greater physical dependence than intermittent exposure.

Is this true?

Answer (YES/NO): YES